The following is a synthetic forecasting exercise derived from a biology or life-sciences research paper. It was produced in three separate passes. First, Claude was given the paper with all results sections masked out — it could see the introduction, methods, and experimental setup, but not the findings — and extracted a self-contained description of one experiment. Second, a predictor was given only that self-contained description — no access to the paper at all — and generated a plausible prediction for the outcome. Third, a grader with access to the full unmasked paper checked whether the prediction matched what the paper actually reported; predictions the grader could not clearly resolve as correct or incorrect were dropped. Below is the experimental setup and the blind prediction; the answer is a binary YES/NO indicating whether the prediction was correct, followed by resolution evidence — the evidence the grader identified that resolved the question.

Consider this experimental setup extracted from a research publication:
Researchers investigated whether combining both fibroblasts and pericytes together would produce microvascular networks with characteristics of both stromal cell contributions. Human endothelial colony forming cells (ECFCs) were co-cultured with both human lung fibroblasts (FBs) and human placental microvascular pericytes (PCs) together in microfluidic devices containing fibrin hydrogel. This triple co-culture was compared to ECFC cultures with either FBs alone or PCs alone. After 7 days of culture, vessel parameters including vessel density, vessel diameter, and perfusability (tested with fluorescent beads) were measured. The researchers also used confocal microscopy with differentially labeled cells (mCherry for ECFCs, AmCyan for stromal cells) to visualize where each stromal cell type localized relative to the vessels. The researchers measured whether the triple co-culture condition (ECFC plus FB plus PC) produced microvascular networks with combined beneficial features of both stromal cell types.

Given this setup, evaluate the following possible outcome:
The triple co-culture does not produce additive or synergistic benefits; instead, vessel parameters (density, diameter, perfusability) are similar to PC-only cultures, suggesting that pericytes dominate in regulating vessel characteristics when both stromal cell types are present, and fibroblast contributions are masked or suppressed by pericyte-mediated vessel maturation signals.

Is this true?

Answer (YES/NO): NO